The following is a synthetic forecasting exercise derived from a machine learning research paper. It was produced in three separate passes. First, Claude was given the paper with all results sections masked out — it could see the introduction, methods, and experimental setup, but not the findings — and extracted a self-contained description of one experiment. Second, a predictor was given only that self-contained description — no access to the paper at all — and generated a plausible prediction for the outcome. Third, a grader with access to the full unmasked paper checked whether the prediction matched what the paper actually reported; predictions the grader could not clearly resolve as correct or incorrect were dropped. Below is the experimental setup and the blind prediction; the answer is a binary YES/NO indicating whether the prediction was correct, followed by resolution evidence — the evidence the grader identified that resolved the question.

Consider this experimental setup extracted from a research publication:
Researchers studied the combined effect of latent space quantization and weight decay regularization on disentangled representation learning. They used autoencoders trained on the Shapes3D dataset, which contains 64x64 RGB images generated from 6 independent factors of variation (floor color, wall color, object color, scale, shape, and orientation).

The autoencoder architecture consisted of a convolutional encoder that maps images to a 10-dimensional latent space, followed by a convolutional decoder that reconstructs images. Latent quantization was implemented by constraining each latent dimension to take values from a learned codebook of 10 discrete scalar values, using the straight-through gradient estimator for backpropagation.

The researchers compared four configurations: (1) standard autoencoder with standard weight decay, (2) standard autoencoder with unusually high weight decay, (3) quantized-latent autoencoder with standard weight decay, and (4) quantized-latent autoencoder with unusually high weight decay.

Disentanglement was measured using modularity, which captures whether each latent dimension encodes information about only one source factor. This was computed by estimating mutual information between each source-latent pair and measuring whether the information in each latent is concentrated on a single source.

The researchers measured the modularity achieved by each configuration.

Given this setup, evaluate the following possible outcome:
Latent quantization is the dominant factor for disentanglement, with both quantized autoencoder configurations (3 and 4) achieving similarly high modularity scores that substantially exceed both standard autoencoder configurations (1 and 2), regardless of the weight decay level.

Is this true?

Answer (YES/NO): NO